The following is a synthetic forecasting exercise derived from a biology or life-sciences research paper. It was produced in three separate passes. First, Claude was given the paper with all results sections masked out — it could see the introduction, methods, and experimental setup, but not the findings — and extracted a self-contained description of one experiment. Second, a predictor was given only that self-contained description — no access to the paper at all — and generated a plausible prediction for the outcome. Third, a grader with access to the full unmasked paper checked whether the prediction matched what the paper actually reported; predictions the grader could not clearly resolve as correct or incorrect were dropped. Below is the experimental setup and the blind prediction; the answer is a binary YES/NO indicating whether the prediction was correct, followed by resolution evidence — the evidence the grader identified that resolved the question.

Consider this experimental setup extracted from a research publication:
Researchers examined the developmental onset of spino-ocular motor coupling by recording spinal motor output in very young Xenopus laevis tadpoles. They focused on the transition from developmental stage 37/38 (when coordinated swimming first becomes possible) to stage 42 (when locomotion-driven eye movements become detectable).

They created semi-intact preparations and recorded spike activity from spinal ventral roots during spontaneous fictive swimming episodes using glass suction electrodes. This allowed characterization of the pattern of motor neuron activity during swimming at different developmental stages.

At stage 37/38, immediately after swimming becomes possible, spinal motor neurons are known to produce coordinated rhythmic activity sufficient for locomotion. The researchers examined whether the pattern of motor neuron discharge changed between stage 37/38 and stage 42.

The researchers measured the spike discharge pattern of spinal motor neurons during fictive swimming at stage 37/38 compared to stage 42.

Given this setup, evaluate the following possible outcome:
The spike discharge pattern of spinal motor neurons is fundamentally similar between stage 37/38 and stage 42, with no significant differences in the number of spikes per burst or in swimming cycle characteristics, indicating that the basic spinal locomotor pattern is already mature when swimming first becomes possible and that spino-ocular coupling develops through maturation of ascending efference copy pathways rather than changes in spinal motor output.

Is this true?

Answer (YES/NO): NO